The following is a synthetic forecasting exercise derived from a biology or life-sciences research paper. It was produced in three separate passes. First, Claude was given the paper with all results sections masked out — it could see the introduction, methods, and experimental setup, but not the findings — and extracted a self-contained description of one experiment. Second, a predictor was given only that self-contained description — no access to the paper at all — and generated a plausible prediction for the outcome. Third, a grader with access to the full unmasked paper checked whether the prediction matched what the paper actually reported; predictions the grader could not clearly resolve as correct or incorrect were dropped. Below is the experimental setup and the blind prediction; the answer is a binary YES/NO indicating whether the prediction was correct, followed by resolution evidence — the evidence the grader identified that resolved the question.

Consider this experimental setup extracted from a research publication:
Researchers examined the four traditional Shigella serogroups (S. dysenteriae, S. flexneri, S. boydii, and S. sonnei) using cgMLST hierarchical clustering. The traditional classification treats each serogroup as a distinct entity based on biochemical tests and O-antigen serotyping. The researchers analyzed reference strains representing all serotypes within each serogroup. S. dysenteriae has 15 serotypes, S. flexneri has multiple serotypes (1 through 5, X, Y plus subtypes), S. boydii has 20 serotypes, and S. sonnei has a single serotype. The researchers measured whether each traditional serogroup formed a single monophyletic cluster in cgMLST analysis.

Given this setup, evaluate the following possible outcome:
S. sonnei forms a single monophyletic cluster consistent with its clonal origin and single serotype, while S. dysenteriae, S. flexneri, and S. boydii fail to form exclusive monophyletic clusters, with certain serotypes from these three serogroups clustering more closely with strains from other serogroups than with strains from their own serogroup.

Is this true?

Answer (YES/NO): YES